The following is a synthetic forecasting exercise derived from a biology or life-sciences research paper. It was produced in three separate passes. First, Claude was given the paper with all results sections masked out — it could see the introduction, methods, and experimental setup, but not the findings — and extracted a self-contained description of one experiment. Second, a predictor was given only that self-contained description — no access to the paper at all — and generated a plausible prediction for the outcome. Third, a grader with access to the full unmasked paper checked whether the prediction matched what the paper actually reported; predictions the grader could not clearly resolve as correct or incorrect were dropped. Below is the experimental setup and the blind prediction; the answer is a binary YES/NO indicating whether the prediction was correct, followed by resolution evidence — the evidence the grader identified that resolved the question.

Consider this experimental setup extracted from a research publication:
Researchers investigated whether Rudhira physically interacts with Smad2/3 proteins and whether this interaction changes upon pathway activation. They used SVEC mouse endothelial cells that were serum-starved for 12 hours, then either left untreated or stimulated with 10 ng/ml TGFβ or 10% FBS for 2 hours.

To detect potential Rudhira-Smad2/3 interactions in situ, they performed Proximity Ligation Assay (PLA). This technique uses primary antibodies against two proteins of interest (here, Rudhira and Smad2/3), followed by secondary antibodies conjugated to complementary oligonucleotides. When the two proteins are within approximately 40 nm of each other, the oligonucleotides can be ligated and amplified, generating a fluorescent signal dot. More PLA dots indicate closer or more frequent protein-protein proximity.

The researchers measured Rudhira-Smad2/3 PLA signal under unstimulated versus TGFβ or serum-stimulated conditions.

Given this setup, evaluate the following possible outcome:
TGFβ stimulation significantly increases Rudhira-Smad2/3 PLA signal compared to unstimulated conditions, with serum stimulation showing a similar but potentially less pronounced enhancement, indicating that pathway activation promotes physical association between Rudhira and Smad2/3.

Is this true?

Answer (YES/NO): NO